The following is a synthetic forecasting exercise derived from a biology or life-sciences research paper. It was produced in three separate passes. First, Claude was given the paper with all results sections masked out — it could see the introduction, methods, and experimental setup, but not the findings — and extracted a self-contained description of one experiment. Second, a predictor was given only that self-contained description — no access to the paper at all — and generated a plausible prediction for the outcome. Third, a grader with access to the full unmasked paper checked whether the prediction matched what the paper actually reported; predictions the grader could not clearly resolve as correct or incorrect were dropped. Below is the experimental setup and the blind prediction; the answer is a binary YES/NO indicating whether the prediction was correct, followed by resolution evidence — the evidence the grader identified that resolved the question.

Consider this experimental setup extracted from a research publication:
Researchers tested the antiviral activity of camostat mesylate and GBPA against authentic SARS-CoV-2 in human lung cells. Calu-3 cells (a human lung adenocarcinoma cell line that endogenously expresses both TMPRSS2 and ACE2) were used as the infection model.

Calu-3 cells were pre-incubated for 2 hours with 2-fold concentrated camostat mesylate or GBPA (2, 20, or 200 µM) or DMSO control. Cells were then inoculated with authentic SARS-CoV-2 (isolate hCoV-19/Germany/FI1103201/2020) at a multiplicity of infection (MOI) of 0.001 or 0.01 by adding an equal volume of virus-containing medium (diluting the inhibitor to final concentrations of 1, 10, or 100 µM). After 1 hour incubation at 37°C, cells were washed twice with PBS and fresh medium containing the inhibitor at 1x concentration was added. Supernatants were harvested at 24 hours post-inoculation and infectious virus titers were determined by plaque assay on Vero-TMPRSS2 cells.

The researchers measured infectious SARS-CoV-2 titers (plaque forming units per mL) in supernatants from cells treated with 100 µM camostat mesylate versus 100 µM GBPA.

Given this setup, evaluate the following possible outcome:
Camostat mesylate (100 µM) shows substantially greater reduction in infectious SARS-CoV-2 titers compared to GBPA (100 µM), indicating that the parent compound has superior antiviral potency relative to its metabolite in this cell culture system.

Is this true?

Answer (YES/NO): NO